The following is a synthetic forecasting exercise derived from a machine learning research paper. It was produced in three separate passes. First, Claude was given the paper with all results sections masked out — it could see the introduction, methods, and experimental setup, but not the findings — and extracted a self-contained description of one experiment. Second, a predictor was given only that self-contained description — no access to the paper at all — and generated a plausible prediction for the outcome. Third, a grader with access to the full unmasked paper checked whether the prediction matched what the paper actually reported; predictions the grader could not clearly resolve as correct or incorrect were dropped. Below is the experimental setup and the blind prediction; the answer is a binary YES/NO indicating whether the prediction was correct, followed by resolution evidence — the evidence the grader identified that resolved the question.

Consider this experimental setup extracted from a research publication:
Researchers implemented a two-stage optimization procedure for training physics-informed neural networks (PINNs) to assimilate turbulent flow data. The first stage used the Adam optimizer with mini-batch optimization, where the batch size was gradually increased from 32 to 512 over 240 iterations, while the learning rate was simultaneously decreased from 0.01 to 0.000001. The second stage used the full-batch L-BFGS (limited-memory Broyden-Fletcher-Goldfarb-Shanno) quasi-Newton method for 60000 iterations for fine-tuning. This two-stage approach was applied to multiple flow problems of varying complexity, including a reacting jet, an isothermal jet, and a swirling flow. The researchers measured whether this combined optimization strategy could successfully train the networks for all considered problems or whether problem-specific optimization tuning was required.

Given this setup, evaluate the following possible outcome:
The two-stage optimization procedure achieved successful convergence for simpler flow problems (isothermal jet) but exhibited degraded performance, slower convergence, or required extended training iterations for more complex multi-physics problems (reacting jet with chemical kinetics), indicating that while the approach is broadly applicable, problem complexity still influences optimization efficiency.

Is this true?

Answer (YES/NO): NO